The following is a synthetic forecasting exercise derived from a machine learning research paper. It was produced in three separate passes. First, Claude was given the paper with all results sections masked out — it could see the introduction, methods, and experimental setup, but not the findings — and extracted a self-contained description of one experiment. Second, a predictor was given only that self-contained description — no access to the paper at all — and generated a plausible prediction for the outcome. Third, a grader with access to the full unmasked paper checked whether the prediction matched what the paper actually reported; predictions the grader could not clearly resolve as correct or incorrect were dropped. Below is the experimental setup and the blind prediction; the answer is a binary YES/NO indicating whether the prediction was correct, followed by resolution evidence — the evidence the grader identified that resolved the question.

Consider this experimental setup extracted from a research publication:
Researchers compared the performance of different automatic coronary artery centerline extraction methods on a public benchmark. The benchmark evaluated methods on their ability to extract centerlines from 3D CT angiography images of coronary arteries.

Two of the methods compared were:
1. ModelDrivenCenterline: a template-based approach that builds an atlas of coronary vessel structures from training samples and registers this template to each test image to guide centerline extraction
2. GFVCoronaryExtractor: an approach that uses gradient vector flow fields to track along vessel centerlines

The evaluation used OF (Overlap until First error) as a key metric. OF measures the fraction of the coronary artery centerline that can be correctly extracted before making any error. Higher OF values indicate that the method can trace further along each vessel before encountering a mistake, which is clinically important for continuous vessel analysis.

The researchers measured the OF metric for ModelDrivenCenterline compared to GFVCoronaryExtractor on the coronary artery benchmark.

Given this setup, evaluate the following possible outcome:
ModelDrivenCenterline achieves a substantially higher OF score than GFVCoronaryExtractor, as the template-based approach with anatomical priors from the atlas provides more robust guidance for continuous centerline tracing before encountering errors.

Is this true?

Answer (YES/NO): YES